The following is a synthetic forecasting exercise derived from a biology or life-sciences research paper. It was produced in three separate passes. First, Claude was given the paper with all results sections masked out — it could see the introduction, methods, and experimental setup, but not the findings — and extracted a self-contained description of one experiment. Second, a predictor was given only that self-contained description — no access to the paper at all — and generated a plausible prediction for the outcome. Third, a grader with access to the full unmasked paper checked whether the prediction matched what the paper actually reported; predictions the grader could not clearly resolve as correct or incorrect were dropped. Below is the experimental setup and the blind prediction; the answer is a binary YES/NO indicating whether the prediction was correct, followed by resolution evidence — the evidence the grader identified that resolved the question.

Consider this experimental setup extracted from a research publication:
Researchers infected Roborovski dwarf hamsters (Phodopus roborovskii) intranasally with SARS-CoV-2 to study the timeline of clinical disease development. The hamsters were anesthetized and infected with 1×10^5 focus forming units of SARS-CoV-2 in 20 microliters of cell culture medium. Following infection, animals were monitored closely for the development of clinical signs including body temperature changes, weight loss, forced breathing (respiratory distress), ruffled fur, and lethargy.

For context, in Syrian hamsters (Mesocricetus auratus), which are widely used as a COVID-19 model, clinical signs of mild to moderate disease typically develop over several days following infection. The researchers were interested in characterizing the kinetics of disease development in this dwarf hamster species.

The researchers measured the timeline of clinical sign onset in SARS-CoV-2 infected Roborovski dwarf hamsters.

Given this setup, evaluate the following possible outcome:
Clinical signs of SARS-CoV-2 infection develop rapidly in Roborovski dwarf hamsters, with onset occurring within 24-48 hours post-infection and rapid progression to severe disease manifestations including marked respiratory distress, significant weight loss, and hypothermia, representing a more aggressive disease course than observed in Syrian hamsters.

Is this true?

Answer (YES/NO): YES